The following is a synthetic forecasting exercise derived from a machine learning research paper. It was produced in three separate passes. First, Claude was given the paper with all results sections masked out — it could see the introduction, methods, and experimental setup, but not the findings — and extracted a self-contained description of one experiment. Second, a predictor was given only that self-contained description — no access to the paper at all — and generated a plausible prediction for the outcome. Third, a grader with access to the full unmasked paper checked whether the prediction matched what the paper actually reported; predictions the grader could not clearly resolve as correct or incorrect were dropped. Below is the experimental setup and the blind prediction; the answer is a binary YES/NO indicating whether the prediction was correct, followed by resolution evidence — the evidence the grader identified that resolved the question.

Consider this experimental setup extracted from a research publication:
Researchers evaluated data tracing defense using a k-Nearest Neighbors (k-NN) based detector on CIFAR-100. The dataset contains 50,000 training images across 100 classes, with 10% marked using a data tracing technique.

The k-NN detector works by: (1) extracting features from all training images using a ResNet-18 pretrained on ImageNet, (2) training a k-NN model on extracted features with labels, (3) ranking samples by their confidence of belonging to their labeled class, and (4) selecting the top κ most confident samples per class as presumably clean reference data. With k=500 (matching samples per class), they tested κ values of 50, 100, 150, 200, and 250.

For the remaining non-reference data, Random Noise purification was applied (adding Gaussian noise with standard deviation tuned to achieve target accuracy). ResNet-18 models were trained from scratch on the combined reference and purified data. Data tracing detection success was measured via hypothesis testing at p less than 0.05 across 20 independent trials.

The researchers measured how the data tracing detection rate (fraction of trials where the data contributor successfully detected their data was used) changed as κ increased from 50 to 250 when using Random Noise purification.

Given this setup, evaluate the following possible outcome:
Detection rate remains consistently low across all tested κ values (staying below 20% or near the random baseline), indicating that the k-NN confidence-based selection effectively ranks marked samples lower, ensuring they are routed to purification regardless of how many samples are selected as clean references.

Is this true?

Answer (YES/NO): NO